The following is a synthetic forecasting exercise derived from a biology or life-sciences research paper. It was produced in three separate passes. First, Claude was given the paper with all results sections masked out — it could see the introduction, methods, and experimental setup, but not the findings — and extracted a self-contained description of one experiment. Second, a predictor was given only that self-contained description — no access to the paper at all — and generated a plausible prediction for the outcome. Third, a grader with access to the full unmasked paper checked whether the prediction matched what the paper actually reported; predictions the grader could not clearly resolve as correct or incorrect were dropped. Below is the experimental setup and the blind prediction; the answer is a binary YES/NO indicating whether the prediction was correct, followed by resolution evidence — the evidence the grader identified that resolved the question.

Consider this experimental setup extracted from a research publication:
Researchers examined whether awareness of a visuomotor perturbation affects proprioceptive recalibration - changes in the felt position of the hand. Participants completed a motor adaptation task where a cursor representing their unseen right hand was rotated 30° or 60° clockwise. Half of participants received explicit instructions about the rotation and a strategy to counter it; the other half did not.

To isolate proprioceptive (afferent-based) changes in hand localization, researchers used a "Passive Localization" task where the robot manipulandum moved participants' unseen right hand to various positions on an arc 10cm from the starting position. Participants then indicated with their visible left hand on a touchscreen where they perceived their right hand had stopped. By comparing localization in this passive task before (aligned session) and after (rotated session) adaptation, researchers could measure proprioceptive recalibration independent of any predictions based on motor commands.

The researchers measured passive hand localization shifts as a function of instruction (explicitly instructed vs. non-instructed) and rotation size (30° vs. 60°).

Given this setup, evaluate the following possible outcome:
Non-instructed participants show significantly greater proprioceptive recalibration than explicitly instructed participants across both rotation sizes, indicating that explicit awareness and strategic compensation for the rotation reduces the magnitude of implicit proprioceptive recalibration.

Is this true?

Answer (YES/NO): NO